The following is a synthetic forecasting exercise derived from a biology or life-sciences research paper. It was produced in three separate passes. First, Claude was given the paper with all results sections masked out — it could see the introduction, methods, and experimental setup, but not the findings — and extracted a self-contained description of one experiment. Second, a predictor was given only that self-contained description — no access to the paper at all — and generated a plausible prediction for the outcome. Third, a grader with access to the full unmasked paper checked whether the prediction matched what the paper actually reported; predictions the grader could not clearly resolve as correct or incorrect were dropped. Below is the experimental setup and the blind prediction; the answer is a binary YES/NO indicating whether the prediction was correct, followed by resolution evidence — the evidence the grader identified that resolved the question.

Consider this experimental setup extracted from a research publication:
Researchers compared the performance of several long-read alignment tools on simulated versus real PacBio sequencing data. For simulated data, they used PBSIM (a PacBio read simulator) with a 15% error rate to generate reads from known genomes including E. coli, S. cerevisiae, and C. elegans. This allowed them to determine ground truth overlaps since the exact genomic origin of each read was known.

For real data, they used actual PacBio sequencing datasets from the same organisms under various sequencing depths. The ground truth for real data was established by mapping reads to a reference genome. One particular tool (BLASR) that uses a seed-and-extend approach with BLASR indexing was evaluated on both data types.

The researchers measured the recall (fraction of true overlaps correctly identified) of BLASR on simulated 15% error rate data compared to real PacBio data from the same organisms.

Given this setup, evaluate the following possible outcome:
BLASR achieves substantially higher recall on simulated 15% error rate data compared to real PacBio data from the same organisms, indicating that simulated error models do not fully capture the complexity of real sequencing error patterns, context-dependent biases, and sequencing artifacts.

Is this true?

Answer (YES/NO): YES